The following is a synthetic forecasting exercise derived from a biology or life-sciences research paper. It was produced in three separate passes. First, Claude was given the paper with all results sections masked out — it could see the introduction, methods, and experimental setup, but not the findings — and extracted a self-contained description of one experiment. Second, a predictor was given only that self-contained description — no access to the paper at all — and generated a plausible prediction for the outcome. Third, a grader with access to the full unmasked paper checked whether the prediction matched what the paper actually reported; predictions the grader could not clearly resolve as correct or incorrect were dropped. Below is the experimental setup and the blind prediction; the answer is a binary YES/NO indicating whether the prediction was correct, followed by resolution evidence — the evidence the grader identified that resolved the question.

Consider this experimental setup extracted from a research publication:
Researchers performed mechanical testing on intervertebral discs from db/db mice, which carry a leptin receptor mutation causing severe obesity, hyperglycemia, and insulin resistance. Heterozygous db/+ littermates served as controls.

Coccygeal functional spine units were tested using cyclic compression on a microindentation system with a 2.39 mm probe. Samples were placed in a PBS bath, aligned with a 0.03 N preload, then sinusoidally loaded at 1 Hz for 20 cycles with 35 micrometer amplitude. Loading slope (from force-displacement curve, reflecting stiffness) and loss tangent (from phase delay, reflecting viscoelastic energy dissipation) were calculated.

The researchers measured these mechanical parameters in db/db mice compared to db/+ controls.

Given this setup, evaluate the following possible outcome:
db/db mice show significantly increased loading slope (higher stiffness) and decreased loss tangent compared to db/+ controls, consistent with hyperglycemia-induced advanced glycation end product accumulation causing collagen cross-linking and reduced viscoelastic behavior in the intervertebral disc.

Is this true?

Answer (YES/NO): NO